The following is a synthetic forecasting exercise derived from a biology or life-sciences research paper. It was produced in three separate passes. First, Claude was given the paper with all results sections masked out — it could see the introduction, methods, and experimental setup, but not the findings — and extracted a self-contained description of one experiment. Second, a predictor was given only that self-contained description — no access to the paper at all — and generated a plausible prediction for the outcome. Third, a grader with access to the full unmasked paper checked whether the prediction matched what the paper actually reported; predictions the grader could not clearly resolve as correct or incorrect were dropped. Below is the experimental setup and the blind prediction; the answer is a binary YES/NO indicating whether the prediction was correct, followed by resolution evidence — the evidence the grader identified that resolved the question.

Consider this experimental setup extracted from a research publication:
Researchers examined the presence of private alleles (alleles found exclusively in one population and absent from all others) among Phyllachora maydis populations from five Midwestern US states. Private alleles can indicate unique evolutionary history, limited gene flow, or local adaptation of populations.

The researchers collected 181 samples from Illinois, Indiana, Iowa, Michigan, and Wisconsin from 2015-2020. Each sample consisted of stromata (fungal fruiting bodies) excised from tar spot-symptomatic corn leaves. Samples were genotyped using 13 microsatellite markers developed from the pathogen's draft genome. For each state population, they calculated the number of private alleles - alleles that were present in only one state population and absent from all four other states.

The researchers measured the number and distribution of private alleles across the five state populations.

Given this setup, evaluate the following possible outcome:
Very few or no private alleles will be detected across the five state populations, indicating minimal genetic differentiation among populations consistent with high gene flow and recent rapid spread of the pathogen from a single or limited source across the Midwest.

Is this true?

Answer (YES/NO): NO